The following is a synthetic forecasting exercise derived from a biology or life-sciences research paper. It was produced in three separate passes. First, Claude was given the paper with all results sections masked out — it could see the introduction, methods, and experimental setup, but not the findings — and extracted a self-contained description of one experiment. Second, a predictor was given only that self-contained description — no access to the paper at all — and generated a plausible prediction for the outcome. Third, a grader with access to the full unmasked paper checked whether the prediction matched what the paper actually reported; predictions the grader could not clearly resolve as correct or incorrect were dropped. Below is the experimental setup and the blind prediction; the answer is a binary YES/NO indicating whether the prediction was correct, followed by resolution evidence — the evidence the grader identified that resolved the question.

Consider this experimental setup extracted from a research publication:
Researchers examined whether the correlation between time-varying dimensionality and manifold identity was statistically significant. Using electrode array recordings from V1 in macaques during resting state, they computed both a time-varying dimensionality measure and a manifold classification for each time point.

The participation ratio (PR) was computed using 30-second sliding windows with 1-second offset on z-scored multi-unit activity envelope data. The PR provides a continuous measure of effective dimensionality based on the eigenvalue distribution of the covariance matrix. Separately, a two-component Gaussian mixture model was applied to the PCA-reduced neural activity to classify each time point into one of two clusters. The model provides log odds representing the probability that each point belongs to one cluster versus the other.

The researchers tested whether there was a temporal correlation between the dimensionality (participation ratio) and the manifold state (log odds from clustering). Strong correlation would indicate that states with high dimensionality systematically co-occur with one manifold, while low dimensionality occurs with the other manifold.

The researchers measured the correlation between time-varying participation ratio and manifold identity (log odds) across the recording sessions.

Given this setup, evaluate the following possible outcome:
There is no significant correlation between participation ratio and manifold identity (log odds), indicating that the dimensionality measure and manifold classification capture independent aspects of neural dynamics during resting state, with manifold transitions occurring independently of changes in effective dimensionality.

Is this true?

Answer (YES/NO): NO